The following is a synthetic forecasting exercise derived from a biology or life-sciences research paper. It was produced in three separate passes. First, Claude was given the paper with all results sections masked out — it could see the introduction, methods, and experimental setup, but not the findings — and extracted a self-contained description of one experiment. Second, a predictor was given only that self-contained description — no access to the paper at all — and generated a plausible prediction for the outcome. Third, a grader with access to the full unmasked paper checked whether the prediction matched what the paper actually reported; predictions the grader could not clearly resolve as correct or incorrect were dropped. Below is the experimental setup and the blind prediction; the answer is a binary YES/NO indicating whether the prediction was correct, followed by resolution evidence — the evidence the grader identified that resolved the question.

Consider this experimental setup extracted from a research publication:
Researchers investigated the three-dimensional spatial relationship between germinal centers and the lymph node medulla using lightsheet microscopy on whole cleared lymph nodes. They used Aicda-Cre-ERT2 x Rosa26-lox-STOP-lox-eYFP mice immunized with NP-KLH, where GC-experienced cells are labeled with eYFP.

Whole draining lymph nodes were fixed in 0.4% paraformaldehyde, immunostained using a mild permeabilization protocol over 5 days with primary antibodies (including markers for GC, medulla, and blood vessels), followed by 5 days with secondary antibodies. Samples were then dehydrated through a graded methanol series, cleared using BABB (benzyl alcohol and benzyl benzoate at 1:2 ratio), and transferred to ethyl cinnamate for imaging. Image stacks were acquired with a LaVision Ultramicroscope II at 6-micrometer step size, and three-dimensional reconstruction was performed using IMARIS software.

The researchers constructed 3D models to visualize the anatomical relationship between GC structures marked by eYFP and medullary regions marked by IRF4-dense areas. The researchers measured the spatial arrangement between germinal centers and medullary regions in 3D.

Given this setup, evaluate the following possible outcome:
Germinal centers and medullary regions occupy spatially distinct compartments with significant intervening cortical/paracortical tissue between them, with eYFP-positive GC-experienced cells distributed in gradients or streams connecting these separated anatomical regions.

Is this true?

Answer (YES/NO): NO